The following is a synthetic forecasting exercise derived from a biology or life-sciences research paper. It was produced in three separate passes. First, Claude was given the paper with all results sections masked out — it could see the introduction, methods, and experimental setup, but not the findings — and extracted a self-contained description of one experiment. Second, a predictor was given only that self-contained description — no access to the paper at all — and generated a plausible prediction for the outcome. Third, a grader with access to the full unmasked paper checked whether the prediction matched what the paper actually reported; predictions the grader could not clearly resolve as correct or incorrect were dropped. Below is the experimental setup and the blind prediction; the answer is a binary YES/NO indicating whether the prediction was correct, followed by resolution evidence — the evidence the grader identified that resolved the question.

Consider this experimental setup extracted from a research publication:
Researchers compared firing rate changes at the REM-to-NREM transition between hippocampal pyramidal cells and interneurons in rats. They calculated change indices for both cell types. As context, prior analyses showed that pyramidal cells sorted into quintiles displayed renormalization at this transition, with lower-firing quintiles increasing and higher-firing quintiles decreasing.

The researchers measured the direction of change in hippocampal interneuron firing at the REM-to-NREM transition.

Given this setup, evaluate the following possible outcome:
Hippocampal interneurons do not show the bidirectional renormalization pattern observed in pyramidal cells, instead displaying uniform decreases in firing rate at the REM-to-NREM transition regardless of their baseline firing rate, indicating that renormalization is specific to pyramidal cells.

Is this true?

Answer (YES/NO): YES